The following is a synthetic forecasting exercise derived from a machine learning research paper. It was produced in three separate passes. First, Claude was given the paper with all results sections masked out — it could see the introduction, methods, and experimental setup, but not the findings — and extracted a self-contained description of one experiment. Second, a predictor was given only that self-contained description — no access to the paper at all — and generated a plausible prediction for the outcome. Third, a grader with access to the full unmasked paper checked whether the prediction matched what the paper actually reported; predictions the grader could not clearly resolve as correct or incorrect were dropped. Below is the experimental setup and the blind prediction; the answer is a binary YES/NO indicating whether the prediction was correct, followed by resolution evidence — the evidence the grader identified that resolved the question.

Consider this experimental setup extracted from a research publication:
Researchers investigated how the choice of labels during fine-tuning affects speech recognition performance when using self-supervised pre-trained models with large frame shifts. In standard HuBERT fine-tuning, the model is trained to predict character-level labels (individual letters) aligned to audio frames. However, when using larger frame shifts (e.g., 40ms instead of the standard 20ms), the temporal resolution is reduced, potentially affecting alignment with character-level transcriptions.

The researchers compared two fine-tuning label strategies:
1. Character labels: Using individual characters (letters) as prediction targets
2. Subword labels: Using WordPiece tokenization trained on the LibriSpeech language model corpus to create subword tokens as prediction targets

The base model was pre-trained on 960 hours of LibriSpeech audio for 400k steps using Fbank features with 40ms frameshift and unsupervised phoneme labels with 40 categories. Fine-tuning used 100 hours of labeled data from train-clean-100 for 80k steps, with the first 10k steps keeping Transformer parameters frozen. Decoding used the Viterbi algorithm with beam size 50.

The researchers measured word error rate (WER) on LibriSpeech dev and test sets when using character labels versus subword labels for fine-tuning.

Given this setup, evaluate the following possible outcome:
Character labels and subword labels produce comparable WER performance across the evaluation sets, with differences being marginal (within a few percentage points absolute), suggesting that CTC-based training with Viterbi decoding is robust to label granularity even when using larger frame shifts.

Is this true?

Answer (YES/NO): NO